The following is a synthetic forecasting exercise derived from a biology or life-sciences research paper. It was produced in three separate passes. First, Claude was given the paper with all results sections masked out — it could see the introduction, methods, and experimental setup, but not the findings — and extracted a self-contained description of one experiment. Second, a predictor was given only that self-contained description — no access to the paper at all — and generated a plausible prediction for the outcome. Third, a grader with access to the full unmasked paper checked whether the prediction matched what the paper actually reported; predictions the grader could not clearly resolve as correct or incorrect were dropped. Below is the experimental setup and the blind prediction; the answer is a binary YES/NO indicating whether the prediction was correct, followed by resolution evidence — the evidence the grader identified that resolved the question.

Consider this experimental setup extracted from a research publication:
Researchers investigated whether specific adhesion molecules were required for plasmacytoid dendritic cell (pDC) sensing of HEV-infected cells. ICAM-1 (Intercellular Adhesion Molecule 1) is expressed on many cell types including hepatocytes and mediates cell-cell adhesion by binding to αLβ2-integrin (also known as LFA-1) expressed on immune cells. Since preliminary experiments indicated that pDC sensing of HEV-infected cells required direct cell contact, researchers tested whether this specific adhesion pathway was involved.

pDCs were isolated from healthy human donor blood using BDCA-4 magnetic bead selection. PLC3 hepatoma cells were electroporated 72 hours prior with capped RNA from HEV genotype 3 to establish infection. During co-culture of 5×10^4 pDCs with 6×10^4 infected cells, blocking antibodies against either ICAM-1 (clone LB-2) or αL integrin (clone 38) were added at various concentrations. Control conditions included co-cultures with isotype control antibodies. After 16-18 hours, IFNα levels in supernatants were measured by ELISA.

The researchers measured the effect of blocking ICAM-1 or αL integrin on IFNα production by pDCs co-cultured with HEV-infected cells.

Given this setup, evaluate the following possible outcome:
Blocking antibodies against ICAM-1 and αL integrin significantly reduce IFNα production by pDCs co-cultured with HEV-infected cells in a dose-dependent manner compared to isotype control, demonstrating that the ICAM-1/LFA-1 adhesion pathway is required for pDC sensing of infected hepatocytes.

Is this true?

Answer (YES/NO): NO